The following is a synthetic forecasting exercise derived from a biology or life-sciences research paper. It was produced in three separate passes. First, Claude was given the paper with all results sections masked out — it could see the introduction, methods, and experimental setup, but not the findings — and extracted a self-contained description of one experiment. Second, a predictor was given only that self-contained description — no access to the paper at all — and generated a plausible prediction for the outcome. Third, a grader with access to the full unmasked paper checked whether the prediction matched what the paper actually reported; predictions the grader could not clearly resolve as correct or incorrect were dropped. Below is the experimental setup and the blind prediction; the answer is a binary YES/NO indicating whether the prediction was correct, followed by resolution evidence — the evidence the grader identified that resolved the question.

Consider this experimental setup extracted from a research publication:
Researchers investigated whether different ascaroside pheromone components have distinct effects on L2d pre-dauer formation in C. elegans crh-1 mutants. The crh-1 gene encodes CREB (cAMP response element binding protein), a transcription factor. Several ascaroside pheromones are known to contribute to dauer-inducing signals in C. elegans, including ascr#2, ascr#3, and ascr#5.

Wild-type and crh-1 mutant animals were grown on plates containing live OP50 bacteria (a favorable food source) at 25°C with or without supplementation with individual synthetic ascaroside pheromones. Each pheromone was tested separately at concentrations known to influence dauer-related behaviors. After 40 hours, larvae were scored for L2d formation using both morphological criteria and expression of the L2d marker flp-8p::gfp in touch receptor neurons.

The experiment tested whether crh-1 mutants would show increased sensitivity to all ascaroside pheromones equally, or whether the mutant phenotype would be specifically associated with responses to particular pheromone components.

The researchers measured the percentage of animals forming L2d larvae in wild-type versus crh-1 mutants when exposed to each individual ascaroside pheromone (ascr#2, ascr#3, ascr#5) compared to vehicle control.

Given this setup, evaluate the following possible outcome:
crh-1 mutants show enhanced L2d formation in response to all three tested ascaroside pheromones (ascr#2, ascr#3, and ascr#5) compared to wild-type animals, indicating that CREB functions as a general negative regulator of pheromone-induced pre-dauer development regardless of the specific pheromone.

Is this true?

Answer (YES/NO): NO